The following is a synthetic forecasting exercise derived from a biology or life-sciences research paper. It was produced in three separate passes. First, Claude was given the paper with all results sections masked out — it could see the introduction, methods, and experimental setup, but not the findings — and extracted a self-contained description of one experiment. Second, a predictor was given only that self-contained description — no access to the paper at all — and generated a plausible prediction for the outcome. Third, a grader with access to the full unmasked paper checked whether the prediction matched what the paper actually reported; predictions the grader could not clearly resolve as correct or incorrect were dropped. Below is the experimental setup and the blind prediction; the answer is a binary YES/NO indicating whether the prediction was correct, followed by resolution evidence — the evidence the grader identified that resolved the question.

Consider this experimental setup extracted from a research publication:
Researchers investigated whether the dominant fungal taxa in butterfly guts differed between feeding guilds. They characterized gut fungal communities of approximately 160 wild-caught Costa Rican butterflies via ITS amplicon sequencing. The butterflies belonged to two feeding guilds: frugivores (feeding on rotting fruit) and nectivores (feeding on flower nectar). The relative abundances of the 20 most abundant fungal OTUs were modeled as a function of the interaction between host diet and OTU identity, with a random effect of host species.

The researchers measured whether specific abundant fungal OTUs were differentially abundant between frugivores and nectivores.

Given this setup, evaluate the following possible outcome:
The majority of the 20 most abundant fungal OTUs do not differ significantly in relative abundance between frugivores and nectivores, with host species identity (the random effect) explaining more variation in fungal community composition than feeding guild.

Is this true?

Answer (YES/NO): NO